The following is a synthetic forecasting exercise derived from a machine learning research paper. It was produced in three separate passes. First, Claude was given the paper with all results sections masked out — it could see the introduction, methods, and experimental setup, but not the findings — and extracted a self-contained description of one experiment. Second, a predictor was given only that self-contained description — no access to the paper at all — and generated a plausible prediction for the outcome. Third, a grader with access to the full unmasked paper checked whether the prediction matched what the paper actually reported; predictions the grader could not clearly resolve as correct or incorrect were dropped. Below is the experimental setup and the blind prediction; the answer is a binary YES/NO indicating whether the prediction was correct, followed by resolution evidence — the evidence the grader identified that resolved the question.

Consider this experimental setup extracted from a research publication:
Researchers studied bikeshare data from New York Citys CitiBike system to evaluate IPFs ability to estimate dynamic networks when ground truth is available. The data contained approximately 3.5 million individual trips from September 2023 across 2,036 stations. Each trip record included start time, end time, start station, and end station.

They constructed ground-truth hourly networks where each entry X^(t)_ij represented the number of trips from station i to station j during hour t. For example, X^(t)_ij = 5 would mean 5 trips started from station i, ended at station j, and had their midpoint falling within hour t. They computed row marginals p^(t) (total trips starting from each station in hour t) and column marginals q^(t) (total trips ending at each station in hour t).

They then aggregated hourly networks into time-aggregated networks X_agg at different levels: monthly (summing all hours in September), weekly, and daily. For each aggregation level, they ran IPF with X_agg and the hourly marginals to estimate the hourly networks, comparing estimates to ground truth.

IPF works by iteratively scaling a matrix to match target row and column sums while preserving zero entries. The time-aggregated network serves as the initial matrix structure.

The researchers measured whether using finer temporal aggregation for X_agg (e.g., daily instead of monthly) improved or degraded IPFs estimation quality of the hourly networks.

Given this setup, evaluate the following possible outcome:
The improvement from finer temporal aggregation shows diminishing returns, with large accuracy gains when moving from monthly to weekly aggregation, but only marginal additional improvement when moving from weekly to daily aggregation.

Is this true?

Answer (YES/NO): NO